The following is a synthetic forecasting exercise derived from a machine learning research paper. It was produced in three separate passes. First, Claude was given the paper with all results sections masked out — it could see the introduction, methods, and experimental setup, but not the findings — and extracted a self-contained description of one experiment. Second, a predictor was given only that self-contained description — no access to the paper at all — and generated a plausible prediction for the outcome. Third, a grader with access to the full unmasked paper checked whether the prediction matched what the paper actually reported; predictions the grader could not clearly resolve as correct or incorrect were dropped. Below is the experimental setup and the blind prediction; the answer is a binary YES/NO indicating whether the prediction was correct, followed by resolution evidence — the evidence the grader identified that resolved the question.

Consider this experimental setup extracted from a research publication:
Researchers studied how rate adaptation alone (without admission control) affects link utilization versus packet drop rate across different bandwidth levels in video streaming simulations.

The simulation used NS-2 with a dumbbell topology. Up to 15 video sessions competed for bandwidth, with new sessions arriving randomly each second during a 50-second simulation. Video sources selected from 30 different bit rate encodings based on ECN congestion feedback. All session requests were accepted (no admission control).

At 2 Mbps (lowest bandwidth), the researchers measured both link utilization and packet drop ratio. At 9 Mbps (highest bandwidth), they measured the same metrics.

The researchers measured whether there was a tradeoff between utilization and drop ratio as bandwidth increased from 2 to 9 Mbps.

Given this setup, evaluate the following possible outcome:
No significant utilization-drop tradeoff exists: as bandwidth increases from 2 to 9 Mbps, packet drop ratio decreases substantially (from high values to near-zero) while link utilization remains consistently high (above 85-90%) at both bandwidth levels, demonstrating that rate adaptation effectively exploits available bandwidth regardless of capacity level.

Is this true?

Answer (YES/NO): NO